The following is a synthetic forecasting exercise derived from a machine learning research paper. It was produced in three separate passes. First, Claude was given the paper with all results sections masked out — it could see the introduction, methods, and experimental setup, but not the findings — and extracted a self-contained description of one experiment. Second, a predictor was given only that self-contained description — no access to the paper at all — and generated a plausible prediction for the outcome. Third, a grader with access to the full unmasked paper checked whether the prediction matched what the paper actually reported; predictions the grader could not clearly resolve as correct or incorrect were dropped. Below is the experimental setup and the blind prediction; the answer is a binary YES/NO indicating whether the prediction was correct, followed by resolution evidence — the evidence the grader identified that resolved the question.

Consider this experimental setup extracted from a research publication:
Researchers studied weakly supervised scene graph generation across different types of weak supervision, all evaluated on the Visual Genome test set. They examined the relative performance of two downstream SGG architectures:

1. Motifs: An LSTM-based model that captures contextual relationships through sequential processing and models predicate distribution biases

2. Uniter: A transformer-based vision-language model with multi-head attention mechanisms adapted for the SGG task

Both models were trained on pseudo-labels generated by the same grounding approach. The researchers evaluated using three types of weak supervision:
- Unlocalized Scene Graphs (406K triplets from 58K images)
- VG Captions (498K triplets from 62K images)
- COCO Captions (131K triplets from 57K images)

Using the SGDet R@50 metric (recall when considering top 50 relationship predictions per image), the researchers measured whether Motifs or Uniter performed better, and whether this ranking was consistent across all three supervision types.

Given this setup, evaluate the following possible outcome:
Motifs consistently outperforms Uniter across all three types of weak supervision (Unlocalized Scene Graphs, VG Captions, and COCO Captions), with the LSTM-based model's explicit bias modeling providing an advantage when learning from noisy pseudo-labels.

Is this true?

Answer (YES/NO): NO